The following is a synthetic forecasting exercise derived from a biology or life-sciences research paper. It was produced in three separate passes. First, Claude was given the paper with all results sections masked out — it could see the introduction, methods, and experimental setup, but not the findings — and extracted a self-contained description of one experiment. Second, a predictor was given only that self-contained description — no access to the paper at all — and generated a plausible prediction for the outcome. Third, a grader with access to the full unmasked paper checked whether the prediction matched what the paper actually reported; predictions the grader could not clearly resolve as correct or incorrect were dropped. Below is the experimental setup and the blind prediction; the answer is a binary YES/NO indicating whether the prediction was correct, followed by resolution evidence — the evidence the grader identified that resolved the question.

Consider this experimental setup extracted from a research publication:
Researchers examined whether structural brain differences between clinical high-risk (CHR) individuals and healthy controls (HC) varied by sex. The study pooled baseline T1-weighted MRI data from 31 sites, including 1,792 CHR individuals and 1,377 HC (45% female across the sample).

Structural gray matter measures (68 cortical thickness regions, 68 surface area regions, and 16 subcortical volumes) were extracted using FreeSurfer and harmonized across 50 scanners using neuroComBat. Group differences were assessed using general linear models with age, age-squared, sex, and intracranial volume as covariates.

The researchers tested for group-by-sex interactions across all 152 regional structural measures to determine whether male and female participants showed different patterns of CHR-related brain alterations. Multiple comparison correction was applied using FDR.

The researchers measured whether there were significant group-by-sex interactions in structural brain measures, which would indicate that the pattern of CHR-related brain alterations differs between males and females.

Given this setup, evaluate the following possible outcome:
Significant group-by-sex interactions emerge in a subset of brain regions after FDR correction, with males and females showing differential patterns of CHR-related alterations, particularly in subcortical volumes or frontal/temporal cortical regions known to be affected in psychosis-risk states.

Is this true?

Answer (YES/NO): NO